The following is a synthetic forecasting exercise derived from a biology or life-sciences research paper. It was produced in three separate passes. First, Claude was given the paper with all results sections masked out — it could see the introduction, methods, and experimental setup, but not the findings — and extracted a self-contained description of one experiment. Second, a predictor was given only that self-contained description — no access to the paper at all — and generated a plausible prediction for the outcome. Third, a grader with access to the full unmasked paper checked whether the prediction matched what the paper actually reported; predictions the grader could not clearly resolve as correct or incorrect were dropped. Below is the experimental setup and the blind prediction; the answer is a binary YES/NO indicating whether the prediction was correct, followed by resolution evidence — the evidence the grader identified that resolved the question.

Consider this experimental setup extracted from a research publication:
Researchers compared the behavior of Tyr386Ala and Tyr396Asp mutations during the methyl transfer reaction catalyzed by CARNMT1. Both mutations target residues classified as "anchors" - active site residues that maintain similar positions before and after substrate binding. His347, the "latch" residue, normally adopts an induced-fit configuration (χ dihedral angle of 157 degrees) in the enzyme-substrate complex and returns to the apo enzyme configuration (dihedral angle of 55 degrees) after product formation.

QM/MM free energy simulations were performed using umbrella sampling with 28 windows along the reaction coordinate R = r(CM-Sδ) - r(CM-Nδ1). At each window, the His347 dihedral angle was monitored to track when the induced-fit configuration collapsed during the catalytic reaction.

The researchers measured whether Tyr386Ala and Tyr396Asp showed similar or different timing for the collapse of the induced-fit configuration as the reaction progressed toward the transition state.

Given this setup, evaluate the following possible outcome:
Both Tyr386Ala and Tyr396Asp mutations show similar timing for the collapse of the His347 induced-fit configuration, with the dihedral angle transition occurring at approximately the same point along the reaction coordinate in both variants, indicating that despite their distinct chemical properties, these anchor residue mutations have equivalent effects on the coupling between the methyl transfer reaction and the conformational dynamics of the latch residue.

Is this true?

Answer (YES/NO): NO